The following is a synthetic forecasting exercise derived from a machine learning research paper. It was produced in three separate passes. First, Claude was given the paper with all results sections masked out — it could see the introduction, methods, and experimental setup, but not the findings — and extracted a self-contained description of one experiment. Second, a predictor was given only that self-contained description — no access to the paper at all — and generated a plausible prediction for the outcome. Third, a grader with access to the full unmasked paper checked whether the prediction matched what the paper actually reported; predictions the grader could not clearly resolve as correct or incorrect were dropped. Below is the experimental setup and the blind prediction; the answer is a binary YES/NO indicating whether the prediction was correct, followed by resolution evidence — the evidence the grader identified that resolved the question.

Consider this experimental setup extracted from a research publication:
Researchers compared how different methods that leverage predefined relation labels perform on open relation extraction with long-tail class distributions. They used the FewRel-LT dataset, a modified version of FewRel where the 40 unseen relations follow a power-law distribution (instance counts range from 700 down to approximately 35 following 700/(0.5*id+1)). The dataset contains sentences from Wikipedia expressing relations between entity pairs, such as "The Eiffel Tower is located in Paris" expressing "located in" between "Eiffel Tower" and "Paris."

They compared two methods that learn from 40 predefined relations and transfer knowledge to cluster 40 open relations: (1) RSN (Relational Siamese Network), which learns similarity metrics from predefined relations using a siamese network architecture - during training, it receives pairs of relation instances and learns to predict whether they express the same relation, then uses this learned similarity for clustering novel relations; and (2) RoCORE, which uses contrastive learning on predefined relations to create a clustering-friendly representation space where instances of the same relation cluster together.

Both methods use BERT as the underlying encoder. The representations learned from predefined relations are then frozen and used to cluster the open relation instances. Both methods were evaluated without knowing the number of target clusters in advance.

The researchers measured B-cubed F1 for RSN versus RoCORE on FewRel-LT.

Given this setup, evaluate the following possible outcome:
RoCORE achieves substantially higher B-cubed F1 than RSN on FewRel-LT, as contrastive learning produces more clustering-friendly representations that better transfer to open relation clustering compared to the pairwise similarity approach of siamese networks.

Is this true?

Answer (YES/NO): YES